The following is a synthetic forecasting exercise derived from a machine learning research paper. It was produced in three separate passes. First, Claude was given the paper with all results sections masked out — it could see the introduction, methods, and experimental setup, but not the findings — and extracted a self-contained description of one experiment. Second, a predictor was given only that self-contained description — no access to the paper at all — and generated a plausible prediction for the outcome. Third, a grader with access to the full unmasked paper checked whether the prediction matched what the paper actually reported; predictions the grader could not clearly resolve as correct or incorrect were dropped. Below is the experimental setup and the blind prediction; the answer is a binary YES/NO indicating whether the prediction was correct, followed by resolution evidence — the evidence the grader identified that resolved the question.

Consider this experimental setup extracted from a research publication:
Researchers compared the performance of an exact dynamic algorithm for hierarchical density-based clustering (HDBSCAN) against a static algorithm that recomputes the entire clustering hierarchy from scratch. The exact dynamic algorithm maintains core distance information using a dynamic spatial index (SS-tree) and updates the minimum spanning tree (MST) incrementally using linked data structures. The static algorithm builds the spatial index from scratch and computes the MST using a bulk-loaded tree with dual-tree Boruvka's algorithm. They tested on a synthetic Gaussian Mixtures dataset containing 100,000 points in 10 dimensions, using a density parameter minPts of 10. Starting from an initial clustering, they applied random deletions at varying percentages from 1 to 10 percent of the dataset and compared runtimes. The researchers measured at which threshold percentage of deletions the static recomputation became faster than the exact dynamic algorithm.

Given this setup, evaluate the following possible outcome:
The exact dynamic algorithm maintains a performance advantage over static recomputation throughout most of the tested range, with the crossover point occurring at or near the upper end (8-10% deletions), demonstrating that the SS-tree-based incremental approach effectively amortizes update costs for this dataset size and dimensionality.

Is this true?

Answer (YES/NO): NO